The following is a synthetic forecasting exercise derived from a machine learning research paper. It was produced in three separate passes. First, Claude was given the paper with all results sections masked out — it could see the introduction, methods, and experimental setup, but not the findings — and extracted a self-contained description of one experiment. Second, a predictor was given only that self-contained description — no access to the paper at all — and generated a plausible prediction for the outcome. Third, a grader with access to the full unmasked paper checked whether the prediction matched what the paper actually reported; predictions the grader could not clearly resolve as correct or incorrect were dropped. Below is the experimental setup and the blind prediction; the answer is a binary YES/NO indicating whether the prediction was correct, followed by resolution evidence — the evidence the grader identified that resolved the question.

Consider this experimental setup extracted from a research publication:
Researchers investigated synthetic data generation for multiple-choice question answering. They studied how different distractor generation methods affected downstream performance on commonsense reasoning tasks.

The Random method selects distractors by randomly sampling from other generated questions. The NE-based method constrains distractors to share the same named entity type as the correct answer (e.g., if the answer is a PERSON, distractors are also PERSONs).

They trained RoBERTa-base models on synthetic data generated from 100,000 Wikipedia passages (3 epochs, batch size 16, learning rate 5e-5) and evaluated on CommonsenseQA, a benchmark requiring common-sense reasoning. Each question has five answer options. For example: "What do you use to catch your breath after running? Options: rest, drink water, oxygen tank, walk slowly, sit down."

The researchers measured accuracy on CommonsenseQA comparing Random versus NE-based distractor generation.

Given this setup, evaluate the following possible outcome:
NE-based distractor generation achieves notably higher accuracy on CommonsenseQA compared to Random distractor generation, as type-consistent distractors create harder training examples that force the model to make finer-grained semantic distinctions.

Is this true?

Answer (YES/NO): NO